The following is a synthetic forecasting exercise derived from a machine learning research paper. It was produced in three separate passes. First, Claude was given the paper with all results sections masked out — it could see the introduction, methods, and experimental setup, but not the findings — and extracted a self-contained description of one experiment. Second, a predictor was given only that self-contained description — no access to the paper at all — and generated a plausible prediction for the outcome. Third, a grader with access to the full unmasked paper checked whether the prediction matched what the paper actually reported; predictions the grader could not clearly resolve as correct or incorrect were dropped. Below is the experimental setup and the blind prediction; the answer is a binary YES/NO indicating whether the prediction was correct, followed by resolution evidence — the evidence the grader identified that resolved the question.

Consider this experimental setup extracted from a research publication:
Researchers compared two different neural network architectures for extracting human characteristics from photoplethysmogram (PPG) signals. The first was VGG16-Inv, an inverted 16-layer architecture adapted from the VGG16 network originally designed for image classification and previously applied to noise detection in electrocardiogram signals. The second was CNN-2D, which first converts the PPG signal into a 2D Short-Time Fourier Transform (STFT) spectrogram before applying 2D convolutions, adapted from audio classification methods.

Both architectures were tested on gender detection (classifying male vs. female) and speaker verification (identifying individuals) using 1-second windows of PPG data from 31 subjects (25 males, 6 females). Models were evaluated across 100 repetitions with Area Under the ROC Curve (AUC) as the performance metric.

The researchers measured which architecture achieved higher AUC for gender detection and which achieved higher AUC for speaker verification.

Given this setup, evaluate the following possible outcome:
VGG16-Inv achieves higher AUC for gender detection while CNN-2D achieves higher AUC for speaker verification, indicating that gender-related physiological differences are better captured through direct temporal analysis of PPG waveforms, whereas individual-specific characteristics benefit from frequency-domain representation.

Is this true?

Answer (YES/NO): NO